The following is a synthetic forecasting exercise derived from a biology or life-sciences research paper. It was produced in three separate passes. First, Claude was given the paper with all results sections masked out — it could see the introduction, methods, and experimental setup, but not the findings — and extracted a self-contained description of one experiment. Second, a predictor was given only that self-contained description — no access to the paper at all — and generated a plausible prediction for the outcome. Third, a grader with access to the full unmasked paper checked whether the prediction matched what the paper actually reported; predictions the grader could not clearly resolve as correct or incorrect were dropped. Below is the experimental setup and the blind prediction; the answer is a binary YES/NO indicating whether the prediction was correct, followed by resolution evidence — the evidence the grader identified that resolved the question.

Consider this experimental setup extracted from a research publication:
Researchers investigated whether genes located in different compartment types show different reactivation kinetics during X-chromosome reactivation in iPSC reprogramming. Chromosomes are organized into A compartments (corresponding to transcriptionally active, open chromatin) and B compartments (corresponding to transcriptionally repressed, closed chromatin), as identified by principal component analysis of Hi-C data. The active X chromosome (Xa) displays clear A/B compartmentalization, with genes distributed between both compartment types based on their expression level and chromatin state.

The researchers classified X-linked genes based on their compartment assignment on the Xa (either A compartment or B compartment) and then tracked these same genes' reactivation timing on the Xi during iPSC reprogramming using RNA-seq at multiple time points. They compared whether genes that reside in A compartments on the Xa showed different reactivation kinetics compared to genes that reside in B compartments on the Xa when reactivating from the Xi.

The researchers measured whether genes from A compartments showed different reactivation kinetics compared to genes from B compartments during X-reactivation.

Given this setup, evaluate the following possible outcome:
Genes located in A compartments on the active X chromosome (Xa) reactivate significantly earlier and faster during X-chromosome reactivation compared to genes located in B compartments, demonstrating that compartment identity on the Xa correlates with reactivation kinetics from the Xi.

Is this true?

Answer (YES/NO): NO